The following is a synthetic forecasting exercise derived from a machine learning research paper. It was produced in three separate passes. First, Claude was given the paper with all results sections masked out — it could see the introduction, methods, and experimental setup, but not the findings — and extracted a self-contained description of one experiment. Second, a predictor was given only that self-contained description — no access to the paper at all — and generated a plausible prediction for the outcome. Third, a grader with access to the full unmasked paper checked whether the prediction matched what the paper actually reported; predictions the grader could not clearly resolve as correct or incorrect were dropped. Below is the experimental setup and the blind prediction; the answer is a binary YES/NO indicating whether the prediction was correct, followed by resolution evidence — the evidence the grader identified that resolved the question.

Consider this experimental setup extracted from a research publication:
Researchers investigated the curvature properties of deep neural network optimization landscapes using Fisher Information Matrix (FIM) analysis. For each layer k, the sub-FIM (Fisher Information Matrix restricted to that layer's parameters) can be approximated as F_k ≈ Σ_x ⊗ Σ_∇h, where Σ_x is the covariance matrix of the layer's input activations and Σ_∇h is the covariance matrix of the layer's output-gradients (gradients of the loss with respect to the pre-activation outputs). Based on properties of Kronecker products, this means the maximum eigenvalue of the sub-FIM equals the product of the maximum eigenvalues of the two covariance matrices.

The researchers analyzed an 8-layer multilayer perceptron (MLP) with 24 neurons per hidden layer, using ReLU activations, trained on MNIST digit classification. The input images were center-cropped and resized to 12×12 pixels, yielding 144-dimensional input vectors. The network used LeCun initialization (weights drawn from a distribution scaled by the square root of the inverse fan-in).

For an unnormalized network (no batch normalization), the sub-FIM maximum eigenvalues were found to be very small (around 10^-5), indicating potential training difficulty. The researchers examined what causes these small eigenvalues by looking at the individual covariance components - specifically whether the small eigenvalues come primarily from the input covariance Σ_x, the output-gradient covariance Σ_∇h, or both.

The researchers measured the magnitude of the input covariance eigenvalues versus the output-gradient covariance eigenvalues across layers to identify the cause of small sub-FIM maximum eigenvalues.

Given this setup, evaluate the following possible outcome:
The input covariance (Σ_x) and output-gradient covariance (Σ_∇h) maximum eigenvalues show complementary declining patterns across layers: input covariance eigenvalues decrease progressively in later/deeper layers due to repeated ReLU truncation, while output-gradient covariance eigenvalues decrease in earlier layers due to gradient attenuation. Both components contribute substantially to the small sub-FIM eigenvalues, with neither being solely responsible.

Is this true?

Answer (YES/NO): NO